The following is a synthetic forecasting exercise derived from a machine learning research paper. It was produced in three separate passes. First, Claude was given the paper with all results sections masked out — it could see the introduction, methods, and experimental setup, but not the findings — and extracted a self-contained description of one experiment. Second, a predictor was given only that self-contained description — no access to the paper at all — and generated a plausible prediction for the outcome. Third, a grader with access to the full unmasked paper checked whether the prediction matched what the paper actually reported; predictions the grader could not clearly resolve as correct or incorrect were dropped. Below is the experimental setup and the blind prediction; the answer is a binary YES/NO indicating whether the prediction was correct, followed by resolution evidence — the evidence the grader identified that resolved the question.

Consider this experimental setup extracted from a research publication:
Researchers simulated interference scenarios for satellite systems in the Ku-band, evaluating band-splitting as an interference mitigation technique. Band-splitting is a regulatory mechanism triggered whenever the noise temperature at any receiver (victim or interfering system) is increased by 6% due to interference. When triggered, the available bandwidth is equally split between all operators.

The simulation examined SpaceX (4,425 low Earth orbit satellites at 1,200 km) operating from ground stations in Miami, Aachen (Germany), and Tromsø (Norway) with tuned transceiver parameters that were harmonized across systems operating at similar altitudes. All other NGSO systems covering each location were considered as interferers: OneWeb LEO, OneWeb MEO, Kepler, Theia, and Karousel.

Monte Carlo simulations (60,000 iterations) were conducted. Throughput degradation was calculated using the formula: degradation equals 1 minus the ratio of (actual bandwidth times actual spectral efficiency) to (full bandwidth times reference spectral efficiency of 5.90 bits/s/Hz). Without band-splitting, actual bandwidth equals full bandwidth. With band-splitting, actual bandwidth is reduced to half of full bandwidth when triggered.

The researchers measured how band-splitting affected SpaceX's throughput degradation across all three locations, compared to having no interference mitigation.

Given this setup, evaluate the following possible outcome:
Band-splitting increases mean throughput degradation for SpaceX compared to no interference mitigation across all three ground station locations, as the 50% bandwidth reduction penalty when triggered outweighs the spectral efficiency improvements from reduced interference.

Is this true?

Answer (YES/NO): YES